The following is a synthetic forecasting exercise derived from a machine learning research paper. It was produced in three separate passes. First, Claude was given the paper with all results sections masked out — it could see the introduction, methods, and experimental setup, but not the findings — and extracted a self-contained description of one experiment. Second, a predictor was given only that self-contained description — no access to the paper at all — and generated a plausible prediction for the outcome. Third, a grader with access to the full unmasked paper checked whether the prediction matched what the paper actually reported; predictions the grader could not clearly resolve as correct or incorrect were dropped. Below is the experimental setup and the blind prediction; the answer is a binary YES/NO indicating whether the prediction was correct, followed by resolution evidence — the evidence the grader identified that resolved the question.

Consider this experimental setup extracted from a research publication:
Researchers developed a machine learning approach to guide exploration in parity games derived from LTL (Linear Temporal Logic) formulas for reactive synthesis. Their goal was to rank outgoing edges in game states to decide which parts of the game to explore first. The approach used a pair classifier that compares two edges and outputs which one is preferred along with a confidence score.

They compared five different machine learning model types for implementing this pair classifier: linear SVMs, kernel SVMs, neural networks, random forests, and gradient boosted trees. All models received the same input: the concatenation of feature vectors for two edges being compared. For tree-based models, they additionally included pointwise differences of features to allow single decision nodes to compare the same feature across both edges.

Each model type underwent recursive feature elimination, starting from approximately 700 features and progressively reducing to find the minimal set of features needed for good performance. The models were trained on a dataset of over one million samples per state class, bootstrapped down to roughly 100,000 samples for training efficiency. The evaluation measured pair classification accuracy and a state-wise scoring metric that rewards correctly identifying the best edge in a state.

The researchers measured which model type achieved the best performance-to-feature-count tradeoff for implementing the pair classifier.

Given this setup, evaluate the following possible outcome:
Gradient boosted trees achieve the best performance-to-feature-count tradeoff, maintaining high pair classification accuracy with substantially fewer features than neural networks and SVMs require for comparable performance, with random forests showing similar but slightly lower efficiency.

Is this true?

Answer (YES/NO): YES